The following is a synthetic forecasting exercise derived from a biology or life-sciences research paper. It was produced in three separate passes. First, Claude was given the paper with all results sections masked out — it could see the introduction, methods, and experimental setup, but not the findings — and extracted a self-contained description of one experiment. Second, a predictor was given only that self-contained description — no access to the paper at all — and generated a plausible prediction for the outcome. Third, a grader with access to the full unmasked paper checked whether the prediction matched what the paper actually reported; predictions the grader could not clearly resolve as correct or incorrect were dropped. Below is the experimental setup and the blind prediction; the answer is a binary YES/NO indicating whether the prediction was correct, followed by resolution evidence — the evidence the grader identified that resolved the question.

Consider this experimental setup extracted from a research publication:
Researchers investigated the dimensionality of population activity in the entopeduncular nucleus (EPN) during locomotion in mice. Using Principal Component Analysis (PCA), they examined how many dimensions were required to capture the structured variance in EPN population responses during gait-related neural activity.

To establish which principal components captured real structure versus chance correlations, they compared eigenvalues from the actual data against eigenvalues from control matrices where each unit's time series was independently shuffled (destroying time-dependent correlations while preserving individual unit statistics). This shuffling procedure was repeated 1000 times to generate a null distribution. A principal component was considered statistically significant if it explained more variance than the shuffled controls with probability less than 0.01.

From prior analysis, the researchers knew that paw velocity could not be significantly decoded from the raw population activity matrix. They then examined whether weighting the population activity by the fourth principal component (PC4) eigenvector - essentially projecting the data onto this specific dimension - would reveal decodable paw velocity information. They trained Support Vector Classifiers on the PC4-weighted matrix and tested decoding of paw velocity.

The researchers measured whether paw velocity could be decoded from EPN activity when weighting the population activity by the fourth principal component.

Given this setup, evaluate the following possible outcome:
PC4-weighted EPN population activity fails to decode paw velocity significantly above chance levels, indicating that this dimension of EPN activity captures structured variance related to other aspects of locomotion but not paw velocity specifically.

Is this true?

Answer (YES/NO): NO